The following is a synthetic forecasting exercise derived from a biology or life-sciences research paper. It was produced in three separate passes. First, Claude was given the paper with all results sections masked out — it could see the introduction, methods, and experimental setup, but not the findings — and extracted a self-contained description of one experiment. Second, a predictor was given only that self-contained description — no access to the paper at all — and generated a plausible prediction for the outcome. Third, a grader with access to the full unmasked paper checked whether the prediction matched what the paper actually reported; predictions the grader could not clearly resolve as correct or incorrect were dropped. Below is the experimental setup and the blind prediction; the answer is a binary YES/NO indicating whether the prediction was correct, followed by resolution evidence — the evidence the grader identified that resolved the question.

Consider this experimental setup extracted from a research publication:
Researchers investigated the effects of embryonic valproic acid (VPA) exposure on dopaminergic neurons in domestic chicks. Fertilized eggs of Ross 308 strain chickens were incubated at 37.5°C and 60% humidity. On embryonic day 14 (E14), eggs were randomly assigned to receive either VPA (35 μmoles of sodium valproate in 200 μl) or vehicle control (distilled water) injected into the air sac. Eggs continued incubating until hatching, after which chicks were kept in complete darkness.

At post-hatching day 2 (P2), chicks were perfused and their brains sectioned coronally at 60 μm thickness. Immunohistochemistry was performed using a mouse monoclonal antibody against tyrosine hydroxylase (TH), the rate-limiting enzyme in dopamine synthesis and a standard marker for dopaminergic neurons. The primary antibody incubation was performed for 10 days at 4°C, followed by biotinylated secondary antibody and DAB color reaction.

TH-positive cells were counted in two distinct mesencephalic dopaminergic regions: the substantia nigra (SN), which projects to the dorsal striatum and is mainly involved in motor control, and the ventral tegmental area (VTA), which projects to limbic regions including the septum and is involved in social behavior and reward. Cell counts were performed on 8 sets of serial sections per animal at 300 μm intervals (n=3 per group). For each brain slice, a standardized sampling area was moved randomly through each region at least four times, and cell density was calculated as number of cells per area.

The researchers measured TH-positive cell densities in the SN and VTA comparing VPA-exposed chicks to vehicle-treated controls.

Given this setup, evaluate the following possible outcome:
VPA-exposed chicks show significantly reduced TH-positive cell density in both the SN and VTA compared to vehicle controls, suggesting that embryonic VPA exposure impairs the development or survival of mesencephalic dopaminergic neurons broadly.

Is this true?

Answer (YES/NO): NO